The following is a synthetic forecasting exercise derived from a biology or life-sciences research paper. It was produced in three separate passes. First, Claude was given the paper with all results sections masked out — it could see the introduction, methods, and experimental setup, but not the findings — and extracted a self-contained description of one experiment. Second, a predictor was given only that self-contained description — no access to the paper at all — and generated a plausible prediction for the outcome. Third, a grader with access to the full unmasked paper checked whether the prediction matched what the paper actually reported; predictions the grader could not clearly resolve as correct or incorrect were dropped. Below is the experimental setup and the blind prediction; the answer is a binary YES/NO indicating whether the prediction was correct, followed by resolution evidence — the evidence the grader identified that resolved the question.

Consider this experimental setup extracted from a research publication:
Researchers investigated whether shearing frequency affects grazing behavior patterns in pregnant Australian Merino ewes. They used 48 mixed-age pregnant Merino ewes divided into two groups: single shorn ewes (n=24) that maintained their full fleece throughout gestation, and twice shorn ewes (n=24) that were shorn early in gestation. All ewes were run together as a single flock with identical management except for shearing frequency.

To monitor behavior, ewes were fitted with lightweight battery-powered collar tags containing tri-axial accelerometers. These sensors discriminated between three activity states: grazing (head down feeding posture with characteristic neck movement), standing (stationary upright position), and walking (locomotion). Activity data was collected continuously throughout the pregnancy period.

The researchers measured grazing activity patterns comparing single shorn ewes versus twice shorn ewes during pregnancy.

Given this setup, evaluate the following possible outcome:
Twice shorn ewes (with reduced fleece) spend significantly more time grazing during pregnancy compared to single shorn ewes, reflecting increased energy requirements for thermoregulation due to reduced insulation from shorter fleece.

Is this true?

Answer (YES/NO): NO